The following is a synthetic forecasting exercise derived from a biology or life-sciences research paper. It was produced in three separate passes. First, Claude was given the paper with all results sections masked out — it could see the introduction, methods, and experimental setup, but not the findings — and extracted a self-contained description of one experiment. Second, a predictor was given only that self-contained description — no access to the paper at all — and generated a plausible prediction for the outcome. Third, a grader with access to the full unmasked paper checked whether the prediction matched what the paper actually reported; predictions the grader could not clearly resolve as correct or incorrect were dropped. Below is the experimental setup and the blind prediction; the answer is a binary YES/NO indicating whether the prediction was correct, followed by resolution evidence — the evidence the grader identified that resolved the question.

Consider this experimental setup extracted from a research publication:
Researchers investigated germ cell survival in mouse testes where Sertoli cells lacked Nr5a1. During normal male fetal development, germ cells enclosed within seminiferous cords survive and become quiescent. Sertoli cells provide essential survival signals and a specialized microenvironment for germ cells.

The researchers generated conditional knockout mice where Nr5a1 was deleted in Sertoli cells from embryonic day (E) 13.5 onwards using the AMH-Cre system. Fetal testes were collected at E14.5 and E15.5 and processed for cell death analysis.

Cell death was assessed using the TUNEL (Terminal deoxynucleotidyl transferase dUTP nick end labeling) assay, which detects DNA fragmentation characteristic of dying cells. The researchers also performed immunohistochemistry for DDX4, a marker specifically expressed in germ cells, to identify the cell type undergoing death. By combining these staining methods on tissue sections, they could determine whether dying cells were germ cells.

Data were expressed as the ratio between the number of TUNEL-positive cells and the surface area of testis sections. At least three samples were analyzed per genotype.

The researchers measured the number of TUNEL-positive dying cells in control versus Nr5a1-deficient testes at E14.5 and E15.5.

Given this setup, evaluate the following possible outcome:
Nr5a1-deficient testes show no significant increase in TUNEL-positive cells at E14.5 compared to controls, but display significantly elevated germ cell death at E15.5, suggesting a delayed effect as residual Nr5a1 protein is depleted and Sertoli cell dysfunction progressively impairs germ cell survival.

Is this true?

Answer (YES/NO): NO